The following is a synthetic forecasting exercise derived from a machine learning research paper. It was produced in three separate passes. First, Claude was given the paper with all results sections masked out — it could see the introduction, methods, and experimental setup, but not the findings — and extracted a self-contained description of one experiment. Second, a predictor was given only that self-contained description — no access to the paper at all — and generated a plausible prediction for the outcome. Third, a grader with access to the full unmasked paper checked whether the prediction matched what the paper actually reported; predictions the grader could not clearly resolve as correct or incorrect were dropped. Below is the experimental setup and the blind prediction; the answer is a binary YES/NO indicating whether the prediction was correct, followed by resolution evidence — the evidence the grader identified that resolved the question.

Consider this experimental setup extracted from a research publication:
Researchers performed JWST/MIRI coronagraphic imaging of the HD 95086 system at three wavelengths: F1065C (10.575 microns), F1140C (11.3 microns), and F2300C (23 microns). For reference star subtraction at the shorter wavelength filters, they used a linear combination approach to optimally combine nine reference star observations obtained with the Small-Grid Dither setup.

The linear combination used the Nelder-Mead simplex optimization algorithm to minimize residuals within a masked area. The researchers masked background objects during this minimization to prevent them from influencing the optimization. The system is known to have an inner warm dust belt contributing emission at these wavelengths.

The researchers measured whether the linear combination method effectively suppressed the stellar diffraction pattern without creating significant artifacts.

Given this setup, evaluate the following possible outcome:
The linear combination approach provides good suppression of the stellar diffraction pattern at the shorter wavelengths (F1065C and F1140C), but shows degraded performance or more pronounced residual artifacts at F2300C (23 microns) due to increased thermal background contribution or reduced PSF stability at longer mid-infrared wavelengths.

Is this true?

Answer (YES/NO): NO